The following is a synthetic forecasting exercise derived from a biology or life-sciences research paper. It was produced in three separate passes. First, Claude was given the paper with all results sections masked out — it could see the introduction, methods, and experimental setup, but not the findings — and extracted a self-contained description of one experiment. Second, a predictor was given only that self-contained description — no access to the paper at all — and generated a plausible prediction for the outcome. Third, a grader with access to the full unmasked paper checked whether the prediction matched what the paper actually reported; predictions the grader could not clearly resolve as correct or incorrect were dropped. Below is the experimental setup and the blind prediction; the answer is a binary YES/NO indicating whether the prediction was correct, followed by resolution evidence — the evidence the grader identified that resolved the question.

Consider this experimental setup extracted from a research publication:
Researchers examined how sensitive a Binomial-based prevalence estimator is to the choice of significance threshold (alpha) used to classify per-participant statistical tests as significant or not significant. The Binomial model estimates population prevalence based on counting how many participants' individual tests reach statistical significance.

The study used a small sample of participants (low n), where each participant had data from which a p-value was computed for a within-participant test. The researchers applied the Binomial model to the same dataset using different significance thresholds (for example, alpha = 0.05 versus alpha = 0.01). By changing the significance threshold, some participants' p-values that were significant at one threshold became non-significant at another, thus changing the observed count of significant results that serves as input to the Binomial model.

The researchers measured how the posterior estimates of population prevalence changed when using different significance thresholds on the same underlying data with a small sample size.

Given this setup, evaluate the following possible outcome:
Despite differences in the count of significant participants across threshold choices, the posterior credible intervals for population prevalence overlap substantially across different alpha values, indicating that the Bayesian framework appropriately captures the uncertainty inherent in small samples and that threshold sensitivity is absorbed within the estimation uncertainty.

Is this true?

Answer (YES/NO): NO